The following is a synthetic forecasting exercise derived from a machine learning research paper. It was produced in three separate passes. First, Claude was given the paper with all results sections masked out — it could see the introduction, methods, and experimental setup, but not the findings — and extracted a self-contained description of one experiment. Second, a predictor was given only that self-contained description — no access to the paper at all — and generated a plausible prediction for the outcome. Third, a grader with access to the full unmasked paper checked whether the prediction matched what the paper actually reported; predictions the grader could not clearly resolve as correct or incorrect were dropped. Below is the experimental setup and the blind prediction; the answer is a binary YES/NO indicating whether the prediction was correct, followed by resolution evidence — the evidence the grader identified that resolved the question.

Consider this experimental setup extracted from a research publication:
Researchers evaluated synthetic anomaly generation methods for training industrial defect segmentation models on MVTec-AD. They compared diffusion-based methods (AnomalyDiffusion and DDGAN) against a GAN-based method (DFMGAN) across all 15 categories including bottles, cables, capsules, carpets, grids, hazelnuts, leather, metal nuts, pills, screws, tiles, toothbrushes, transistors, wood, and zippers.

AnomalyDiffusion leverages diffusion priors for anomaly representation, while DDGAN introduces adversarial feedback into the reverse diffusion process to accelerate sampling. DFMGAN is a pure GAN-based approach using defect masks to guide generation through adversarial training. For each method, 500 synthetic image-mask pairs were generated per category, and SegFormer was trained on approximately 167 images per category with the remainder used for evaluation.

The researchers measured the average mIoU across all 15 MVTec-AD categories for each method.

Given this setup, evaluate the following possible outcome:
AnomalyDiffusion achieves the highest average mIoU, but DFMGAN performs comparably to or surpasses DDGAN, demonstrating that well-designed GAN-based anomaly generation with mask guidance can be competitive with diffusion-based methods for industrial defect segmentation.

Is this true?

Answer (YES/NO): NO